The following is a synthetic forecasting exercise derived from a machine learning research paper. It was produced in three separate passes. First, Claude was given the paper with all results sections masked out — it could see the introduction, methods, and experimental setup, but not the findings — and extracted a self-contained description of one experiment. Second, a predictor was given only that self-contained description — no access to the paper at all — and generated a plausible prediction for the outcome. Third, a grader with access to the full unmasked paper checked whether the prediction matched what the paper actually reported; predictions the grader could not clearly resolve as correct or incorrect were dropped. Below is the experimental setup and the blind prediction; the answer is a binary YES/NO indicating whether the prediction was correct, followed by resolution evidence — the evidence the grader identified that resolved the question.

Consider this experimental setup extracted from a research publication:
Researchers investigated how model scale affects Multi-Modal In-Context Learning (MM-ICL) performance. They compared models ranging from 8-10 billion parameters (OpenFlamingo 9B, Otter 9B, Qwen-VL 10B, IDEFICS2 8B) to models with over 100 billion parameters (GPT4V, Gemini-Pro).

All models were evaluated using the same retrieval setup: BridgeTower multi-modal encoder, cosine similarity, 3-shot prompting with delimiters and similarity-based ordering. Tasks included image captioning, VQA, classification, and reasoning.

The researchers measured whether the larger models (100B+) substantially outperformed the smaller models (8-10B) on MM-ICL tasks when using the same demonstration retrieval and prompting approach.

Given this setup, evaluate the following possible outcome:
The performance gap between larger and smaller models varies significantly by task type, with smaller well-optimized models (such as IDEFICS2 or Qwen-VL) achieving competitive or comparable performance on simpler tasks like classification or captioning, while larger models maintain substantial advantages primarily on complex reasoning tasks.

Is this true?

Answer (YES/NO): NO